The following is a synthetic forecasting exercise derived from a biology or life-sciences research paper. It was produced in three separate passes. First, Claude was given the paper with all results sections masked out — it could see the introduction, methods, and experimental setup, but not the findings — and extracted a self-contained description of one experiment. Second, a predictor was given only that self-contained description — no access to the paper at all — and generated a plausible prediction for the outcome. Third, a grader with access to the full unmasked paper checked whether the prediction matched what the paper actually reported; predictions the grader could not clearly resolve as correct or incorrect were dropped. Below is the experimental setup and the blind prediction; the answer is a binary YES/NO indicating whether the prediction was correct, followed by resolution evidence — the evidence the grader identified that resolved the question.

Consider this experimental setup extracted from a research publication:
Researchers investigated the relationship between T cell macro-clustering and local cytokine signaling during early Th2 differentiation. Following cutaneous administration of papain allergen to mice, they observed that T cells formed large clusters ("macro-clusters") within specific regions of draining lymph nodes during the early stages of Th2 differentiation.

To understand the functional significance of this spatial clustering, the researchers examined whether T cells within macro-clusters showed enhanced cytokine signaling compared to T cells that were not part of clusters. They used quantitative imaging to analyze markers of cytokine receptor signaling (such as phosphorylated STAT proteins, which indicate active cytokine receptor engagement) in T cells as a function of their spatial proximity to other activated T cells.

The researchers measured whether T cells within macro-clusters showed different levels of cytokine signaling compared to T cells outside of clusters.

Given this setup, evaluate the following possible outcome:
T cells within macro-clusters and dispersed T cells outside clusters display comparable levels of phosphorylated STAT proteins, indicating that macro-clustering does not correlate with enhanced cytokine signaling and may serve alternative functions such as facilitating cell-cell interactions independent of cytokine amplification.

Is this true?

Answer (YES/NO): NO